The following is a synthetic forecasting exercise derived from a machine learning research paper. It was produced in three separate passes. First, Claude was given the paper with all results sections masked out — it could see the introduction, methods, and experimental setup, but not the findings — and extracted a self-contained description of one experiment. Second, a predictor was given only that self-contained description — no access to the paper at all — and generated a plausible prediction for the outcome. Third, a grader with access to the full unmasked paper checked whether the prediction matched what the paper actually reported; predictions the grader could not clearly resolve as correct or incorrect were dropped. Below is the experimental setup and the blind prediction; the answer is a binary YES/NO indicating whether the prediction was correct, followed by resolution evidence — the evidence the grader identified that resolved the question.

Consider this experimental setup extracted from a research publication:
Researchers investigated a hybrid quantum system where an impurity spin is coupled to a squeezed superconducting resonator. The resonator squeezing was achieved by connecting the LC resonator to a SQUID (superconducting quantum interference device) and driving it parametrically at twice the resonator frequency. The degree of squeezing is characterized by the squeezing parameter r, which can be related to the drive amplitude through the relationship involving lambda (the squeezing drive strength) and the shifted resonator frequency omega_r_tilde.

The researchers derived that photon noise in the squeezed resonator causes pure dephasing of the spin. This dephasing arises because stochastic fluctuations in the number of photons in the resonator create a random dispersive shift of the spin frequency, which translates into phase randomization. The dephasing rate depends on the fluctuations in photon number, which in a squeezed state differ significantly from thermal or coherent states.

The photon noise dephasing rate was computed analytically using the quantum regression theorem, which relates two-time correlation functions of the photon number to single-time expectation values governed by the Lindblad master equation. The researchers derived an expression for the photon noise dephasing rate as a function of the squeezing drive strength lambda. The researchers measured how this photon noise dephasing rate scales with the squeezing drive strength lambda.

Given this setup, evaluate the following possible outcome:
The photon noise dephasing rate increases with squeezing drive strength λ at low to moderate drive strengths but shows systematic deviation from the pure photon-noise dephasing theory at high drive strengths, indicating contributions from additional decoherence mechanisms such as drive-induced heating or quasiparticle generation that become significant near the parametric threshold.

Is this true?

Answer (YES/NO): NO